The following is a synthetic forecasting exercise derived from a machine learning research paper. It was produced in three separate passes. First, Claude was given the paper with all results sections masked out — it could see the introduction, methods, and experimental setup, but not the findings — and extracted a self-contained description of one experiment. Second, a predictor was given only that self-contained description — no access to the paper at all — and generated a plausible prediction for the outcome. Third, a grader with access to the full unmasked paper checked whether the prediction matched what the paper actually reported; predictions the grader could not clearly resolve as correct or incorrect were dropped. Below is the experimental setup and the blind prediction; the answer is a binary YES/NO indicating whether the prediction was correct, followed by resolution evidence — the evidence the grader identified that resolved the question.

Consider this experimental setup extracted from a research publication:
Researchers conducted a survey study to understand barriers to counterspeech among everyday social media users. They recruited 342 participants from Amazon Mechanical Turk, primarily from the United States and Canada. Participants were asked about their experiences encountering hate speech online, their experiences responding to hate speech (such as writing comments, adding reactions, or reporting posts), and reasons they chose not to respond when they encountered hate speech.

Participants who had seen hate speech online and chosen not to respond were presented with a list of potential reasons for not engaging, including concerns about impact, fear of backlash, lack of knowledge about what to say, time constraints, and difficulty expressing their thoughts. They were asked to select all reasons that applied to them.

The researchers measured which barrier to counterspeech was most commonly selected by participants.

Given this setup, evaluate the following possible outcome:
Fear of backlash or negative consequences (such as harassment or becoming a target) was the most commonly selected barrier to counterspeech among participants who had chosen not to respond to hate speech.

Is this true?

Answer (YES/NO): NO